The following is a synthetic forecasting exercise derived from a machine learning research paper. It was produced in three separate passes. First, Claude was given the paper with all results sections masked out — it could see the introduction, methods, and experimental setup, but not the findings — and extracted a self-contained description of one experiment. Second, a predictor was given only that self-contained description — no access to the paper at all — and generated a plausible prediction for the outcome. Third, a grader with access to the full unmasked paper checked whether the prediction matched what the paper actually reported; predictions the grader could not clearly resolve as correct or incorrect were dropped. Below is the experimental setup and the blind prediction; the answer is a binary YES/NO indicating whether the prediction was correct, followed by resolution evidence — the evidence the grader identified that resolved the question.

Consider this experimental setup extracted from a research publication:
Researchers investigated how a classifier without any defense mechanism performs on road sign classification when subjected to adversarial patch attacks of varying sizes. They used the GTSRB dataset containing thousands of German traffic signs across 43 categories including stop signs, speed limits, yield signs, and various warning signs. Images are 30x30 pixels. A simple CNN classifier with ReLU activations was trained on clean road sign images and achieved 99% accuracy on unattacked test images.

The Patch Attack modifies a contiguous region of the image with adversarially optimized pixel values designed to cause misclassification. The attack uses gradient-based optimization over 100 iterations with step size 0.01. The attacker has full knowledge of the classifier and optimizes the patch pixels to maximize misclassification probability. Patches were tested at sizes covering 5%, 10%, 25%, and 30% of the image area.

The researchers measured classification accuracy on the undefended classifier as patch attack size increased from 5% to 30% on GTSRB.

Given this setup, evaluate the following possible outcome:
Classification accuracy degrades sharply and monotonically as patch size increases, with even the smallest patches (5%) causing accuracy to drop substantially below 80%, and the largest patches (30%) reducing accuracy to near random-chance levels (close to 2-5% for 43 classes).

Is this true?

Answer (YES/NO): YES